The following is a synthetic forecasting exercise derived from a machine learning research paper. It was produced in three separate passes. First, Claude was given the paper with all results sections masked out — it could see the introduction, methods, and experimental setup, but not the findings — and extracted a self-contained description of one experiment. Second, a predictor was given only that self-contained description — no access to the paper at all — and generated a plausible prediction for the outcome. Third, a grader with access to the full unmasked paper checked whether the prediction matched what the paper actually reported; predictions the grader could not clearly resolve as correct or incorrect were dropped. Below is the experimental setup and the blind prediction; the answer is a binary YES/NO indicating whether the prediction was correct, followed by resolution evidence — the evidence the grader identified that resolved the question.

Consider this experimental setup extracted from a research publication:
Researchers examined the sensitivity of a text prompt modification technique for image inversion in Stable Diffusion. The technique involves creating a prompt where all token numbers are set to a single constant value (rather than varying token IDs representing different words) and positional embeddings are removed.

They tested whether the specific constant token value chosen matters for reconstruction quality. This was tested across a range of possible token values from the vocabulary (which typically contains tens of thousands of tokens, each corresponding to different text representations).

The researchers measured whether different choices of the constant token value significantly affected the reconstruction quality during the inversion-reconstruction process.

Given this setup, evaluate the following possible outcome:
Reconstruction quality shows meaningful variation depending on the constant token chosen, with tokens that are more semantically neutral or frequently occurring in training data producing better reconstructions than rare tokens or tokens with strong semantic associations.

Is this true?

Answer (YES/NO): NO